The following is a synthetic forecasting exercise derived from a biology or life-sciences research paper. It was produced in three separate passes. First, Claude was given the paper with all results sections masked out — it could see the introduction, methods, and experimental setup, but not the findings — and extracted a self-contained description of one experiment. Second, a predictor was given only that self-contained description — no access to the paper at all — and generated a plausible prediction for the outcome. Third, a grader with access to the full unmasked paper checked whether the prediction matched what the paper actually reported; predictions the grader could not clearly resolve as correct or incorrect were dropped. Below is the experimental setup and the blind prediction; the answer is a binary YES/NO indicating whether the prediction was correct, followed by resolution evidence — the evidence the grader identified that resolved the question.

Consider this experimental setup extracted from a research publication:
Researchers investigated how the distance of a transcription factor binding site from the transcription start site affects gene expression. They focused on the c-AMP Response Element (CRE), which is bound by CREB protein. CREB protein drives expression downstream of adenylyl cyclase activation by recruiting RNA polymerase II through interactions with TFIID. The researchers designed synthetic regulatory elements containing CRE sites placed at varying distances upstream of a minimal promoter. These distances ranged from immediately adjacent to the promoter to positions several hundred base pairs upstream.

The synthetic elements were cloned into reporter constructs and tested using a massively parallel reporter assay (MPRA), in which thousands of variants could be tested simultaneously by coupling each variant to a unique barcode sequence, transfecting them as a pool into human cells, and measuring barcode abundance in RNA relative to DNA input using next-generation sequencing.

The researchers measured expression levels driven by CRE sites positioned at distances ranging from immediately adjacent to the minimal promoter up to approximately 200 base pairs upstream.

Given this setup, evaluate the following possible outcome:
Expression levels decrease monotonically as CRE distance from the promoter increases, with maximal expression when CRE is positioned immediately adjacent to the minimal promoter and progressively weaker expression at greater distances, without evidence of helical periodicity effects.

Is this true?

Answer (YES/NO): NO